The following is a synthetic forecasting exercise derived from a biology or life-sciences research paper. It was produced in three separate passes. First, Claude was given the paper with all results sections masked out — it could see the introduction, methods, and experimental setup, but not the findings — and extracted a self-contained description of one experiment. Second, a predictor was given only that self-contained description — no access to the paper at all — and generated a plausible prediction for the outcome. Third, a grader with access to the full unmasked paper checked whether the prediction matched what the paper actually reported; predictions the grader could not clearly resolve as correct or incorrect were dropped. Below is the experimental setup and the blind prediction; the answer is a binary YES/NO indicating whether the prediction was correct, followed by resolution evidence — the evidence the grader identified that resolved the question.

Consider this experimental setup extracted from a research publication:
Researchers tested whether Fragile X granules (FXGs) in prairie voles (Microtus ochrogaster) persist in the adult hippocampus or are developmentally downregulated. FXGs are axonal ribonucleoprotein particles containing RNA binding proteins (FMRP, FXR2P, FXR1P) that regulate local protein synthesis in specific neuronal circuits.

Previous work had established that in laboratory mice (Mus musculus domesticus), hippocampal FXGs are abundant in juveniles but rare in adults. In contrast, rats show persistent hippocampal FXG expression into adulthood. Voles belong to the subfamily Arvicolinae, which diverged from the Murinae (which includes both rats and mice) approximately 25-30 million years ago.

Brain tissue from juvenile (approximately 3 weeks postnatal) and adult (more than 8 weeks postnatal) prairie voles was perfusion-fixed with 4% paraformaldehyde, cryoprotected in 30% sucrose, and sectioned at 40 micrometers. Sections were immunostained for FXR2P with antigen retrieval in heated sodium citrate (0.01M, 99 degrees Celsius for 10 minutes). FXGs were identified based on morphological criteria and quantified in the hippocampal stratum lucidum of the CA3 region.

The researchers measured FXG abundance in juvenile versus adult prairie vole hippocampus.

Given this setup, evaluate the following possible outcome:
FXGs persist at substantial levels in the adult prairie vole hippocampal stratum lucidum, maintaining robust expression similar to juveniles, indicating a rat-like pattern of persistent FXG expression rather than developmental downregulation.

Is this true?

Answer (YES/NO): YES